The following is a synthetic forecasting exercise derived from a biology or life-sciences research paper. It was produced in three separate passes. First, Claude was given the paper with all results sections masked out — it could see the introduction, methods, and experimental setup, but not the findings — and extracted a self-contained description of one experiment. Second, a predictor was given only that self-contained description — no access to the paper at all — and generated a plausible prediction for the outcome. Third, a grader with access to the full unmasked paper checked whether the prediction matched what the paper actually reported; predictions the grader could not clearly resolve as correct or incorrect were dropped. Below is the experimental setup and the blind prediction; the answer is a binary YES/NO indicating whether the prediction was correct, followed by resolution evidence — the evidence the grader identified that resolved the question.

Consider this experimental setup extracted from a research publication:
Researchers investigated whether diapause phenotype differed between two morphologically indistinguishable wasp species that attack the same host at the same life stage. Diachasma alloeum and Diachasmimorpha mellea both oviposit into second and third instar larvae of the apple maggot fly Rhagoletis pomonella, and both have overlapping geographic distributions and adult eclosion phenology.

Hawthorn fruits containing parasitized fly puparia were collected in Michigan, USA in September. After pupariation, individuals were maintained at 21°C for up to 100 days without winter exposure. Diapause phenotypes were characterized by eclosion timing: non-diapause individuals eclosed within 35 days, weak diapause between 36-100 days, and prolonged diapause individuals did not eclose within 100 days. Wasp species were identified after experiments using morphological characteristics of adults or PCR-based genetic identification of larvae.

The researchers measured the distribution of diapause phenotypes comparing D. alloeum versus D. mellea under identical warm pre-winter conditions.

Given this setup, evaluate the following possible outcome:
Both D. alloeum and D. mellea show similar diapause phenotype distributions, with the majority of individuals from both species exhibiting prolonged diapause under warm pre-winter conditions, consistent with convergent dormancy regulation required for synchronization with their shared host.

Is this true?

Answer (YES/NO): NO